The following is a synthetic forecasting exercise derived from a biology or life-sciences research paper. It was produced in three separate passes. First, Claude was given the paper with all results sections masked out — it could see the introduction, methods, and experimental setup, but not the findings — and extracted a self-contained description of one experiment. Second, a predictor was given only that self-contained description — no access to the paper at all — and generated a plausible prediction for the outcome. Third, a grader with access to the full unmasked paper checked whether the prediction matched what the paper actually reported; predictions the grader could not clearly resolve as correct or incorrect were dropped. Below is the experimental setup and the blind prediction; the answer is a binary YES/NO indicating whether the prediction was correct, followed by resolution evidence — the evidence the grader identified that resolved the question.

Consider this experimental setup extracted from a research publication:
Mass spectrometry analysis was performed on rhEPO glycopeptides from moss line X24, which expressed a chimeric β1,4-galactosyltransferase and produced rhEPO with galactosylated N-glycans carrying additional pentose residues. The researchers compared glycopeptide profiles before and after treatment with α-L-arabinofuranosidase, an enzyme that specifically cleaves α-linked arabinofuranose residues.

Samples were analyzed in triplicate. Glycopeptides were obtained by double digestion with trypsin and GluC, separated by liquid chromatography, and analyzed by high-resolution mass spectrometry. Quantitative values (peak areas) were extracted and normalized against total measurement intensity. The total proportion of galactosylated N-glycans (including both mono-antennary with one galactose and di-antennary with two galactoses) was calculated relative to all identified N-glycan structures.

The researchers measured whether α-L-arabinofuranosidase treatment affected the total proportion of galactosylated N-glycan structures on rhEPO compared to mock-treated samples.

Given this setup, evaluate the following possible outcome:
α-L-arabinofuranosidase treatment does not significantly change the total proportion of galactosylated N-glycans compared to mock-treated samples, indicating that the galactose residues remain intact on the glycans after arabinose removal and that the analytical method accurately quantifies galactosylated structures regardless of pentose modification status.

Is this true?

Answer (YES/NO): YES